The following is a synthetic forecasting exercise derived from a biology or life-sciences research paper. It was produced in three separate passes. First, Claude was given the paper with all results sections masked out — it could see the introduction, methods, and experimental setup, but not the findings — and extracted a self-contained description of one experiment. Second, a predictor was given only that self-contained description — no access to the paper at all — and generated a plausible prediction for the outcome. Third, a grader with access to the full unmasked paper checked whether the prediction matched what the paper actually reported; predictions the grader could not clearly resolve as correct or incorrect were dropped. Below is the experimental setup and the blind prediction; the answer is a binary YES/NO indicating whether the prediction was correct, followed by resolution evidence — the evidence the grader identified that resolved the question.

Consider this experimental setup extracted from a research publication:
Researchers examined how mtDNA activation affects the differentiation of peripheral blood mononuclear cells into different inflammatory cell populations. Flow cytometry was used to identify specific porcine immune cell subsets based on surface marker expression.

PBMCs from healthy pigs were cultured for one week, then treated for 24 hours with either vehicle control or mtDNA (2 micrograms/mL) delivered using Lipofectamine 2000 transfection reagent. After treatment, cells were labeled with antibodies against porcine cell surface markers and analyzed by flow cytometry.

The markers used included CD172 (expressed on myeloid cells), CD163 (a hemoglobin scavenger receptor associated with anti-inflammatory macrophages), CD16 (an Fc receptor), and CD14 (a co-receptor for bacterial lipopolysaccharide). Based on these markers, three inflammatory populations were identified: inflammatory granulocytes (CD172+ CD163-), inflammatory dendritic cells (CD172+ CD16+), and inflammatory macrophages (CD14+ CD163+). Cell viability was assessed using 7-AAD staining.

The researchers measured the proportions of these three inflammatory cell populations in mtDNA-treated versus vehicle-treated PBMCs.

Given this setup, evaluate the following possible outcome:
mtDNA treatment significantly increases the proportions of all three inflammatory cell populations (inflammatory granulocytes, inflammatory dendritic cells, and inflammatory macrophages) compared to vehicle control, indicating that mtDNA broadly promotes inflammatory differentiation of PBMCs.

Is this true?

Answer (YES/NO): YES